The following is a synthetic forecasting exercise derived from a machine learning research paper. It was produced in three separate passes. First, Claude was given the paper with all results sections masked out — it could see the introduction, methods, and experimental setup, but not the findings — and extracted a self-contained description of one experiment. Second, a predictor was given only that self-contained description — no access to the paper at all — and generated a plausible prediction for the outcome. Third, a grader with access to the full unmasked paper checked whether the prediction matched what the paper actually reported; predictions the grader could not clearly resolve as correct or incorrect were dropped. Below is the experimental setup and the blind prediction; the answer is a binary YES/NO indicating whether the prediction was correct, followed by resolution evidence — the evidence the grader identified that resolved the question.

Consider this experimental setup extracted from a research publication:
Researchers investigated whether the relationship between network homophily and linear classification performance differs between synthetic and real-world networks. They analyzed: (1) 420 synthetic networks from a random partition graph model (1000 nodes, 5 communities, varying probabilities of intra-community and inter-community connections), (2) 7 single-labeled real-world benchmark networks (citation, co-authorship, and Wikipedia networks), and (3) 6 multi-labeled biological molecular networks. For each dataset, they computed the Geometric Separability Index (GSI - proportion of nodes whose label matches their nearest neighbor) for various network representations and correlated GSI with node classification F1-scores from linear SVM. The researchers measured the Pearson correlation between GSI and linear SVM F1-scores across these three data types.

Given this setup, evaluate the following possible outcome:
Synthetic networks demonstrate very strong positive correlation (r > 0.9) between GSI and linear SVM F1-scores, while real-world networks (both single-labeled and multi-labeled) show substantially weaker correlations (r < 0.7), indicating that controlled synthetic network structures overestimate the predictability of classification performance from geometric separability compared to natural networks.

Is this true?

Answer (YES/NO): NO